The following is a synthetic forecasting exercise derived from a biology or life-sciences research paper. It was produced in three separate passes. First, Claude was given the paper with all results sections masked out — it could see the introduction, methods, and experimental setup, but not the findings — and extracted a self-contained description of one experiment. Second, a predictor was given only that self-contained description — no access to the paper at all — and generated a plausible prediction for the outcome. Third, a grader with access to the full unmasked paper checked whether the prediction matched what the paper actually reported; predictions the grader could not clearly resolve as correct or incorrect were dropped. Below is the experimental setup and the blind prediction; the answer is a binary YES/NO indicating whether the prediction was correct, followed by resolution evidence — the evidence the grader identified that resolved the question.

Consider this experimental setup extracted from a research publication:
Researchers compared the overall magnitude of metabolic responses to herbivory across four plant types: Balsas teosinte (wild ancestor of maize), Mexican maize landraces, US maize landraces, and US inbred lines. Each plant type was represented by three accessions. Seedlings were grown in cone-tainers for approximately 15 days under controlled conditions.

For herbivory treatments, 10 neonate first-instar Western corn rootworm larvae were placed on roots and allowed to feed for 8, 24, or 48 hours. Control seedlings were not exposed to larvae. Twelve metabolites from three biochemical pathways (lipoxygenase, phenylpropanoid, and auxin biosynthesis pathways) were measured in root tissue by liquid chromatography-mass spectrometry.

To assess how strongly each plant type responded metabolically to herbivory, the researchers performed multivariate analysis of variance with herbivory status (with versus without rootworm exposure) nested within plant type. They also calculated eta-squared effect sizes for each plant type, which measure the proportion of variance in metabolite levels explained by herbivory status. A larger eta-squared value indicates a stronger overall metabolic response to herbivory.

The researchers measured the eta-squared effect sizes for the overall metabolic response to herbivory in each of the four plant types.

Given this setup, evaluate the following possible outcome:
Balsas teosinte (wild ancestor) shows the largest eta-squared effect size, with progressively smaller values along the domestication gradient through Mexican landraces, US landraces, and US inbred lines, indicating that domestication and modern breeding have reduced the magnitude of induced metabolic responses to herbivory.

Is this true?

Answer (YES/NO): NO